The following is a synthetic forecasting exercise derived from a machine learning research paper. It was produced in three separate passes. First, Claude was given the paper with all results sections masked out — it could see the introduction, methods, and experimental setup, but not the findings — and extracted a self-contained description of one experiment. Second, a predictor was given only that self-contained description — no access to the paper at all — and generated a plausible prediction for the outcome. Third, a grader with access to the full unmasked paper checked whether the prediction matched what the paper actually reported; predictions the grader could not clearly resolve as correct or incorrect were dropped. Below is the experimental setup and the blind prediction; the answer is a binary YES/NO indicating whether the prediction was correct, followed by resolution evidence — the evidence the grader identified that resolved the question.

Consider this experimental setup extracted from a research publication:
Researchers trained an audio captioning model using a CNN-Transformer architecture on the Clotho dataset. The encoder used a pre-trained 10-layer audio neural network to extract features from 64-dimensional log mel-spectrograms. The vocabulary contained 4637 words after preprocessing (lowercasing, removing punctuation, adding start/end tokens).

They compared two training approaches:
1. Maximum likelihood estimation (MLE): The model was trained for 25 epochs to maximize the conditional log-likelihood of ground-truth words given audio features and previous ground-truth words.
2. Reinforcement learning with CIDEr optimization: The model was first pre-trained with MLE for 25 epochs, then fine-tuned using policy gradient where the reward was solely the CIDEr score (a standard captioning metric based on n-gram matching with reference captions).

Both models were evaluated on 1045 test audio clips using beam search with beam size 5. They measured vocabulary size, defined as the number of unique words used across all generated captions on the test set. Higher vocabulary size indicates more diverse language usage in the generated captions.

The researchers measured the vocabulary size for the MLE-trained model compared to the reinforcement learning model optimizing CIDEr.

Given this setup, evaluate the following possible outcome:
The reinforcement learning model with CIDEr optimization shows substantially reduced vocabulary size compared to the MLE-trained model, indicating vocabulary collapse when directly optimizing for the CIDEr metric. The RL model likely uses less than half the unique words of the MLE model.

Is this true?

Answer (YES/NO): YES